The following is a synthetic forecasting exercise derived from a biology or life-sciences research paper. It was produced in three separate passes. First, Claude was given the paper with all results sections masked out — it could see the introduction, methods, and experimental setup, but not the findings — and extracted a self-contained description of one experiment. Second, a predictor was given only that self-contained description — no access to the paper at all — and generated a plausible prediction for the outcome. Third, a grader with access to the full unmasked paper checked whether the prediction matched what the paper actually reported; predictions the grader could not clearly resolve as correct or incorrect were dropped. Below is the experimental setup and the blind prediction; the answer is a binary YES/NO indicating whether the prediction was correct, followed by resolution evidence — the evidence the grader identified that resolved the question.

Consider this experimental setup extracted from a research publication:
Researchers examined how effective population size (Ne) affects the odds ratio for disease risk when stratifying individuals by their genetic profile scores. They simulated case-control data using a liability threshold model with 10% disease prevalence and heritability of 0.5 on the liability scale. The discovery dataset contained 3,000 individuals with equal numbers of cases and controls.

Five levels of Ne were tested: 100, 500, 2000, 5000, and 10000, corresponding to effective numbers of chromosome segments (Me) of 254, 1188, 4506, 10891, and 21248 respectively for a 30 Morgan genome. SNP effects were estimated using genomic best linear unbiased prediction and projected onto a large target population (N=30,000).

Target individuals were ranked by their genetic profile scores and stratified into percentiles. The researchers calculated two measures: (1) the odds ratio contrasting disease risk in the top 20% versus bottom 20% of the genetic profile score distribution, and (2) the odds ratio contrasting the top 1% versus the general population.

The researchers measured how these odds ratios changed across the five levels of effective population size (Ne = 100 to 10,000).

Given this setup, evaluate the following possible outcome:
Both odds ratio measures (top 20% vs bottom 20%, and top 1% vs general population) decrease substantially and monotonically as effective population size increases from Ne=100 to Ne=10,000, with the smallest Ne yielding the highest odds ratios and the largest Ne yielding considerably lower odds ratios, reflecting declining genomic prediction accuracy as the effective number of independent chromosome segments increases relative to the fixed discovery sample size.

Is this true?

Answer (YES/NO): YES